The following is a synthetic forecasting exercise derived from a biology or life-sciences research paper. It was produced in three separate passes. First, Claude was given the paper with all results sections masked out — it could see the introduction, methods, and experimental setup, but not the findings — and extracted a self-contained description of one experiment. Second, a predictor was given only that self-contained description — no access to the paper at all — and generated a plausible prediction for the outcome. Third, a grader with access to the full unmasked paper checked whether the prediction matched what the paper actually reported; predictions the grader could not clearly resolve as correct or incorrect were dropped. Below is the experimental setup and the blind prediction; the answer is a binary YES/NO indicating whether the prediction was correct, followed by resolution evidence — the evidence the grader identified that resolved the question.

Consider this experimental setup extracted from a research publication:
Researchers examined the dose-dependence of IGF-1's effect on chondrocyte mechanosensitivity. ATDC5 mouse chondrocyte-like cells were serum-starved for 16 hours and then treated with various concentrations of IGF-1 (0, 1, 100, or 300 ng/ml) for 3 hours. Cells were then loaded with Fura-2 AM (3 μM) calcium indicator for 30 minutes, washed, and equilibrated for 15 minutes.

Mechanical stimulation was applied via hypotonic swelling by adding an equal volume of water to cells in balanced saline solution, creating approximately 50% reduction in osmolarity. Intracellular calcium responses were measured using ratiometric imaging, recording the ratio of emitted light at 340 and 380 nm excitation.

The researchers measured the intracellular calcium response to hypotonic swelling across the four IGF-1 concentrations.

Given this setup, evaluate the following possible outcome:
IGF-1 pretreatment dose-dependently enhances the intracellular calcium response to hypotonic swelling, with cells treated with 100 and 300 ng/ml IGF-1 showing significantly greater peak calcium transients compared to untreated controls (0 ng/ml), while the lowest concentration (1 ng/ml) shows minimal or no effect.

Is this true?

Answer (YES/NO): NO